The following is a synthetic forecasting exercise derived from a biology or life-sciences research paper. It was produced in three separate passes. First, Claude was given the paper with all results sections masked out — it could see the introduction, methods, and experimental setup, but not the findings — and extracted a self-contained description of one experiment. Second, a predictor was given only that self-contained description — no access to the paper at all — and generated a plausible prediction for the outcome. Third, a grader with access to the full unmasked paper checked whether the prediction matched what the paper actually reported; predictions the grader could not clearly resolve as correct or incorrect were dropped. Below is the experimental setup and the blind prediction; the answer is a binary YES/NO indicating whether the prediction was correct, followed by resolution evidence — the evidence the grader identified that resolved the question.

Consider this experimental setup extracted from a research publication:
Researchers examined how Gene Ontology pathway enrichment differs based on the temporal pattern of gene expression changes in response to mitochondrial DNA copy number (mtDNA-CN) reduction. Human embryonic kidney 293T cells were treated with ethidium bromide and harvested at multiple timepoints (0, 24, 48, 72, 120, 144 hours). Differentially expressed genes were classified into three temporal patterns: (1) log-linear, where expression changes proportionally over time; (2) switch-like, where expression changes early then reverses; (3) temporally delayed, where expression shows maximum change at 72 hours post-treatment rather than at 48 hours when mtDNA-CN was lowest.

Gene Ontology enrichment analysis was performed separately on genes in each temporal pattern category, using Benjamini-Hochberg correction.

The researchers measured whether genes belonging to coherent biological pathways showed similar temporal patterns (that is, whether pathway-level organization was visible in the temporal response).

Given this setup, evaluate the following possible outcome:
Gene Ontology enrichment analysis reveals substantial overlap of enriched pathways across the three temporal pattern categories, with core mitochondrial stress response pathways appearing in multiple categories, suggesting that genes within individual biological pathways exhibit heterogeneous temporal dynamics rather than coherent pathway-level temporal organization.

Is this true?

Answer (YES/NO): NO